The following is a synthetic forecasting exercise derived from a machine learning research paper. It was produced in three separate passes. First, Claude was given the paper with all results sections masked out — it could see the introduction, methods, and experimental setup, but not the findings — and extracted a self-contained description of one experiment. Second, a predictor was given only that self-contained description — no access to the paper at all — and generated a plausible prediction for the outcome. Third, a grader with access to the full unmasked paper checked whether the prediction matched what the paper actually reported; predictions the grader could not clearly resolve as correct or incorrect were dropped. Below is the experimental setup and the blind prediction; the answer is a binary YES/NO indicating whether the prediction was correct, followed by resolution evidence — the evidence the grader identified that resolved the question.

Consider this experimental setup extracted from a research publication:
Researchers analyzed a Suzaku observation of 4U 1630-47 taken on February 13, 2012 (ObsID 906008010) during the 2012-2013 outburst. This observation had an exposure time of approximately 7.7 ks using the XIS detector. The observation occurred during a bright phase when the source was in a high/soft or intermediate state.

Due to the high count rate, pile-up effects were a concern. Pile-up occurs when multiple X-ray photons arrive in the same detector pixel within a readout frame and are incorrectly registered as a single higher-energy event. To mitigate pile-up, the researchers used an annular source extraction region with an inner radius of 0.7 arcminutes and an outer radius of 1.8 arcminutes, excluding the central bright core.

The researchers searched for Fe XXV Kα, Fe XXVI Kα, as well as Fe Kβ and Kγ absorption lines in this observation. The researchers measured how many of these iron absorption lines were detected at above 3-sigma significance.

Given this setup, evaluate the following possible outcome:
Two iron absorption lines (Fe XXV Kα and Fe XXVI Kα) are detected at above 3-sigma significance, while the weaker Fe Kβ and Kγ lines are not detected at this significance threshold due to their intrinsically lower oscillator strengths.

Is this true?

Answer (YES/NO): NO